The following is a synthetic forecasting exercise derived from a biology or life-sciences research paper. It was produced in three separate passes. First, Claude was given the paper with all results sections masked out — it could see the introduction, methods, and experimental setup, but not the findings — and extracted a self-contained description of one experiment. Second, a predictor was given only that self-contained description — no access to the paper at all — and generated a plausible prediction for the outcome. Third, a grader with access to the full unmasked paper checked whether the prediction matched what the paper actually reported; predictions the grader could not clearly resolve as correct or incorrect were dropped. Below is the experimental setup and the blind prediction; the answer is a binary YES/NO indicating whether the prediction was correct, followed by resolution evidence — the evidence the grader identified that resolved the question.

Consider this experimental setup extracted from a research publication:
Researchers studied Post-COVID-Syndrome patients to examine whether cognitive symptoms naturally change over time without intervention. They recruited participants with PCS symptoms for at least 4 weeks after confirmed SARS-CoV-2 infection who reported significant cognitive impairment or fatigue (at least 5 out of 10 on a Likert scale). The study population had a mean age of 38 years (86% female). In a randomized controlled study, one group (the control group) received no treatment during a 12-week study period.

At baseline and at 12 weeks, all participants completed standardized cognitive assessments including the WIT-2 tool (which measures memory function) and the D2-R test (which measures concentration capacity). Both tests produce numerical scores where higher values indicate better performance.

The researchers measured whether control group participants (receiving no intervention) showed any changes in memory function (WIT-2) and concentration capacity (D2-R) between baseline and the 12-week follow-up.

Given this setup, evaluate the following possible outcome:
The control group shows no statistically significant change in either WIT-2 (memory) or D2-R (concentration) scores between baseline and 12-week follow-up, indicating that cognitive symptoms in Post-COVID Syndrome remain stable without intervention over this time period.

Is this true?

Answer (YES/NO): NO